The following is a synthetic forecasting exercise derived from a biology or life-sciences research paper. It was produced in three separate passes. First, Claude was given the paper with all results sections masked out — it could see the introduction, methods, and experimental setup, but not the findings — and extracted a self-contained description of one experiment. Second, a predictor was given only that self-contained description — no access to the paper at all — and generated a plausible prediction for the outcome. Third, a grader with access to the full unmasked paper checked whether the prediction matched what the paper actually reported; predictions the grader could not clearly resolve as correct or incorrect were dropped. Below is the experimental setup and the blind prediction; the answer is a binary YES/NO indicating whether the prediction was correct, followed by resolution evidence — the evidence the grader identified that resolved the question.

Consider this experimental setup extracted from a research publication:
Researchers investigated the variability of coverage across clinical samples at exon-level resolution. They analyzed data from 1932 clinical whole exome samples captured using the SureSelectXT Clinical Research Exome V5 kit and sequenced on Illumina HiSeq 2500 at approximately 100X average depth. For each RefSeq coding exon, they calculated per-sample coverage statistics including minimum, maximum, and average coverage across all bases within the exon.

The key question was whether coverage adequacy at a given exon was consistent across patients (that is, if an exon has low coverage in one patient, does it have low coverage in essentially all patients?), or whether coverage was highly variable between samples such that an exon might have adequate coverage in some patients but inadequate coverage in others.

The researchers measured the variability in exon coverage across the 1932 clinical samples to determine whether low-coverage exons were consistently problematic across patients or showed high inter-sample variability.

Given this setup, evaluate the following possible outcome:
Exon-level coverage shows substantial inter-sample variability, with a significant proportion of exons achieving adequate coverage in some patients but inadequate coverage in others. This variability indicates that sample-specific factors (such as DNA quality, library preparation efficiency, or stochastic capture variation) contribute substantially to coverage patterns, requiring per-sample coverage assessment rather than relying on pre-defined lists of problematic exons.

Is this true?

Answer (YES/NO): NO